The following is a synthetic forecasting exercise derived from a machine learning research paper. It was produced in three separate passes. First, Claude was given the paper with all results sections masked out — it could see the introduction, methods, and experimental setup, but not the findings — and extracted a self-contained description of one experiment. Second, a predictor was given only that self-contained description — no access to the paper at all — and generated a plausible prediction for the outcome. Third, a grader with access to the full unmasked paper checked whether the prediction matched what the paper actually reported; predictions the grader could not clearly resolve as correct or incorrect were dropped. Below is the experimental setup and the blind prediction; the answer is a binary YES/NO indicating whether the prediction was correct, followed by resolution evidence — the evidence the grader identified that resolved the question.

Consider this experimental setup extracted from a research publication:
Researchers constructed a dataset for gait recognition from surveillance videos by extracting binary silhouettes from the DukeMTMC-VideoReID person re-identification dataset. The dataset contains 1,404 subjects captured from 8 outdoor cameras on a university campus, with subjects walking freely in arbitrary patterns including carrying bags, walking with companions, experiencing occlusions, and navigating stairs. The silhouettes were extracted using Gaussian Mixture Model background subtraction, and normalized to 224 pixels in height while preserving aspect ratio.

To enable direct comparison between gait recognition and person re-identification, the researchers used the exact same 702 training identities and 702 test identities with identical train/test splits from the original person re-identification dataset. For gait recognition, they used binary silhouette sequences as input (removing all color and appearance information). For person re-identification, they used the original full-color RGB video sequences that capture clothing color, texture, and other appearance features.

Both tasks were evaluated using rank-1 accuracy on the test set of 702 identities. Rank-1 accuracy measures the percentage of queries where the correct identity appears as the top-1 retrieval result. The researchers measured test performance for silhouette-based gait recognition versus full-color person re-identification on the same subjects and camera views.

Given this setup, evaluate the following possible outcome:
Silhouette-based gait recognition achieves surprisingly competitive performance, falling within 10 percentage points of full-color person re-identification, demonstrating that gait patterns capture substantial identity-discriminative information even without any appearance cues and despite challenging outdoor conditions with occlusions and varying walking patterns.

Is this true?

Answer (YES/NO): NO